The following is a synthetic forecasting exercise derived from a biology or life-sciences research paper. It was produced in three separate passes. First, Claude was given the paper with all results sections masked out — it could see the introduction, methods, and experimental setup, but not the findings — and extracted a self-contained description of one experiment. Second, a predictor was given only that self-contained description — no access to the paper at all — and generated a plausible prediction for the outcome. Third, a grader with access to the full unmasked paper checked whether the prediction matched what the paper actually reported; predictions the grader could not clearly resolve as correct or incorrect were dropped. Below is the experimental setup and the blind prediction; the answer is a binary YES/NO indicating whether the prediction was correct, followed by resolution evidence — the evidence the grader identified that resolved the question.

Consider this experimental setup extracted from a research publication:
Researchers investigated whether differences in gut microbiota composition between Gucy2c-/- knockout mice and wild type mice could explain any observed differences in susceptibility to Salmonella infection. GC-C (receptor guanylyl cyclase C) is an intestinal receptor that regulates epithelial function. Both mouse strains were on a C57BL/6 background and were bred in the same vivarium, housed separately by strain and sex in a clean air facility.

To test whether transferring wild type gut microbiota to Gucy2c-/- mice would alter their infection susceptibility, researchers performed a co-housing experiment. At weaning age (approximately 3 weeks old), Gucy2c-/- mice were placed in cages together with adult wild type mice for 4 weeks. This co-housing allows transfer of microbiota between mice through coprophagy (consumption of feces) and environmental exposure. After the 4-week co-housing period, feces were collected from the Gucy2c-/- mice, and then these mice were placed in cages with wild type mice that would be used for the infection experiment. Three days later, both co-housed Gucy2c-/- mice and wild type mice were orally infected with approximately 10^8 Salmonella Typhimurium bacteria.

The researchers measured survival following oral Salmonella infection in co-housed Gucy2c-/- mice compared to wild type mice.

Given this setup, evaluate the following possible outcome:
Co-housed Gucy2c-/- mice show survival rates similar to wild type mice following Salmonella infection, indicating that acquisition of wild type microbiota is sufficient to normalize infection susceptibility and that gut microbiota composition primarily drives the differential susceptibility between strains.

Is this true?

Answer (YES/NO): NO